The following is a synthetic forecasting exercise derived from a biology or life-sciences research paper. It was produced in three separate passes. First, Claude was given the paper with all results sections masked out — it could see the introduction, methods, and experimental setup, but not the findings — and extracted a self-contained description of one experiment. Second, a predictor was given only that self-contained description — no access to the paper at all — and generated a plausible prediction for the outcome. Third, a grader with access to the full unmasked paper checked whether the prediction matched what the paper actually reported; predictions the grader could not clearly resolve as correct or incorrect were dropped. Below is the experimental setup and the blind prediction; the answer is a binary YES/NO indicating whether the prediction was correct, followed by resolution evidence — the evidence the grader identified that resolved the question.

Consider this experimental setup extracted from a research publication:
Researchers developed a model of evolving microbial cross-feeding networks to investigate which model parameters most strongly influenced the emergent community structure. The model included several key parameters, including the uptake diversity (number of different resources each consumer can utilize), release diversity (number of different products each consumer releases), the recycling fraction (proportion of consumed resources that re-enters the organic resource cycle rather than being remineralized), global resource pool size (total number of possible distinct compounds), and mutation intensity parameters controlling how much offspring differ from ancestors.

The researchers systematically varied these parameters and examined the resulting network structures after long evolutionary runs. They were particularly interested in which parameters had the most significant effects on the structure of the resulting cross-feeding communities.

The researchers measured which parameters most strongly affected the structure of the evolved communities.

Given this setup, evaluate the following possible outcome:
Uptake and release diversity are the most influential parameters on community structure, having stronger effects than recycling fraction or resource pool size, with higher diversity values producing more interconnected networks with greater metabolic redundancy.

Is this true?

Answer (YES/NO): NO